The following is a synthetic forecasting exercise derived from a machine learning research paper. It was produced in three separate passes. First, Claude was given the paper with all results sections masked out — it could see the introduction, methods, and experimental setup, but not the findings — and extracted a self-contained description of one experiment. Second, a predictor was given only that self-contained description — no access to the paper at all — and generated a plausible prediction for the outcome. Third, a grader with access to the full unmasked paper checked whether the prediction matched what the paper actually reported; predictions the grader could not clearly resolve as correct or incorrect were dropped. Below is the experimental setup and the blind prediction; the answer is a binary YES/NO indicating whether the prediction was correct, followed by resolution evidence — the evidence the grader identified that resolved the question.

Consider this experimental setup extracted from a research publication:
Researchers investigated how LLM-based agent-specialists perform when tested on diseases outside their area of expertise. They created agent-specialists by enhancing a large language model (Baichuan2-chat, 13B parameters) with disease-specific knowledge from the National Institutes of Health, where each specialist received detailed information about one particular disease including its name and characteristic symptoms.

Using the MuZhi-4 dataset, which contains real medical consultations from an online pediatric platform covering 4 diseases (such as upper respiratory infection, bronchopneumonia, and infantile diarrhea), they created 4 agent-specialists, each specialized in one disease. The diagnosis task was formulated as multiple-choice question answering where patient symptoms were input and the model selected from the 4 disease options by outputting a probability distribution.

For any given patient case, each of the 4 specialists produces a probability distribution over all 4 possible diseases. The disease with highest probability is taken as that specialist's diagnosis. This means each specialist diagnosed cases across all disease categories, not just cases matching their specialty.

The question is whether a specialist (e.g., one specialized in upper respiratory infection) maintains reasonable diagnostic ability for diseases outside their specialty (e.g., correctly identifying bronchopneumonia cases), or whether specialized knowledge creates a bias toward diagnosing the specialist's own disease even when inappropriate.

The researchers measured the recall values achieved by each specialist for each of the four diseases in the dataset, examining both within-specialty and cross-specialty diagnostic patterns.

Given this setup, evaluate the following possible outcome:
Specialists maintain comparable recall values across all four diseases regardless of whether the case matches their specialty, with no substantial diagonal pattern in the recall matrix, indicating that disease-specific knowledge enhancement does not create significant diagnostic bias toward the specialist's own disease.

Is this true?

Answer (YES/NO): NO